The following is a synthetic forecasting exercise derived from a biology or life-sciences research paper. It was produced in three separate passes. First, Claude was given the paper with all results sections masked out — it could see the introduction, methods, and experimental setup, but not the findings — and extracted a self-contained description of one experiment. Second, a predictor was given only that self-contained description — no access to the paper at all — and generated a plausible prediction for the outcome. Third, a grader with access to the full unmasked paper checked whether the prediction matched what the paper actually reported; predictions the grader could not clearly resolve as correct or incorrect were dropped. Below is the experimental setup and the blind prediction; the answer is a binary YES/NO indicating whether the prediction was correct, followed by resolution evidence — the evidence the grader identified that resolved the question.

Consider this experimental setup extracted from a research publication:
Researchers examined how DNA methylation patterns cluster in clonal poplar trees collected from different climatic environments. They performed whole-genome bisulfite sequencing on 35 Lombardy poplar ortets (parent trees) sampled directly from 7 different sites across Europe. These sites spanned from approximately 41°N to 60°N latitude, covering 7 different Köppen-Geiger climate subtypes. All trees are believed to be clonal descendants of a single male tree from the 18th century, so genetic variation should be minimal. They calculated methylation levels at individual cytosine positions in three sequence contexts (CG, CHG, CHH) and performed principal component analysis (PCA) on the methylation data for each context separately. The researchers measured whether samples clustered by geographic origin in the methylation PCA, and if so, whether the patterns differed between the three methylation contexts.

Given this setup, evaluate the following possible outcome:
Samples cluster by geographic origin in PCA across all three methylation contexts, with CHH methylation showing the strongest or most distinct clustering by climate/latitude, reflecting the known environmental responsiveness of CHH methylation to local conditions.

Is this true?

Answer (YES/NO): NO